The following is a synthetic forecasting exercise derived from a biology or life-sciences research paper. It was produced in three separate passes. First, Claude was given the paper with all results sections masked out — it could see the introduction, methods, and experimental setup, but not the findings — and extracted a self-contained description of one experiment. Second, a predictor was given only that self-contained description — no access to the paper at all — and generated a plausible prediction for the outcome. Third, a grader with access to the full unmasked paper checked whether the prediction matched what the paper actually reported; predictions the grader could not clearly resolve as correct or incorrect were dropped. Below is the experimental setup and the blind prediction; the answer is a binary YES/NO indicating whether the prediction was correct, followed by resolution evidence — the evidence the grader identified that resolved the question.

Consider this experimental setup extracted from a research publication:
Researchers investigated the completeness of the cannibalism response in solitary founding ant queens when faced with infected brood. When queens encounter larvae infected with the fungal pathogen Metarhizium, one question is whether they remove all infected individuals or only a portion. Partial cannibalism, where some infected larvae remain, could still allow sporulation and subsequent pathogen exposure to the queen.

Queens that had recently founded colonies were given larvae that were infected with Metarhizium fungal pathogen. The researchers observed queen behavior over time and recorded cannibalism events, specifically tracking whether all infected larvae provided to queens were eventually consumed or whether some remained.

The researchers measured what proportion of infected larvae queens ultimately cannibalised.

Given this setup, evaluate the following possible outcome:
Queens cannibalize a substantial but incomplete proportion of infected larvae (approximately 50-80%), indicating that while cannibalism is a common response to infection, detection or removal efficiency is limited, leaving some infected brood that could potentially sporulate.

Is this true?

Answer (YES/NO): NO